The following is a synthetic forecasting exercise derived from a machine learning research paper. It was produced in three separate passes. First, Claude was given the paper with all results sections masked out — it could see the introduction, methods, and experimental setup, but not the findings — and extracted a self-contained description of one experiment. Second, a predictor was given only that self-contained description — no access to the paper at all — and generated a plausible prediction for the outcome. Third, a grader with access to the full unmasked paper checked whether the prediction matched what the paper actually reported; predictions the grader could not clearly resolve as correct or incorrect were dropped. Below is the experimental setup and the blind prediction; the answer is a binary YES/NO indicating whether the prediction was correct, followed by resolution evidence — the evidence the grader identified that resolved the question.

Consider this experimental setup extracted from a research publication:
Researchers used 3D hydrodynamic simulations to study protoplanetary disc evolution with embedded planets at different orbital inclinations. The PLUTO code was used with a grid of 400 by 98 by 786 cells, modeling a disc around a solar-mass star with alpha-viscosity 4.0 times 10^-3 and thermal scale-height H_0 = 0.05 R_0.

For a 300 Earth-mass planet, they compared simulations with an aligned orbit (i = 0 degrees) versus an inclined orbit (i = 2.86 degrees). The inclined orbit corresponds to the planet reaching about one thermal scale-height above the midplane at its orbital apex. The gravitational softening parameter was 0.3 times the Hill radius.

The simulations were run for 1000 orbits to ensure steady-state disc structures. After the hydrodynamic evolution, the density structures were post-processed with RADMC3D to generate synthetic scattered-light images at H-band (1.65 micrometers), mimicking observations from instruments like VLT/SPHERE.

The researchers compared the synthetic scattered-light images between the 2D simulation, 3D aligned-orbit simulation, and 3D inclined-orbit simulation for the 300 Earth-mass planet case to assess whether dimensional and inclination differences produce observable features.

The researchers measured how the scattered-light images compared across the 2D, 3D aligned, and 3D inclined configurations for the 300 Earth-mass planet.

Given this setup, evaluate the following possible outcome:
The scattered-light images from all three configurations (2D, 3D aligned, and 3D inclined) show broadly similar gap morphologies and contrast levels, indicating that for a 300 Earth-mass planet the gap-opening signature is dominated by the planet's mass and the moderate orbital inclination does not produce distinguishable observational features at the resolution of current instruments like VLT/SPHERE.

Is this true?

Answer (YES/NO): NO